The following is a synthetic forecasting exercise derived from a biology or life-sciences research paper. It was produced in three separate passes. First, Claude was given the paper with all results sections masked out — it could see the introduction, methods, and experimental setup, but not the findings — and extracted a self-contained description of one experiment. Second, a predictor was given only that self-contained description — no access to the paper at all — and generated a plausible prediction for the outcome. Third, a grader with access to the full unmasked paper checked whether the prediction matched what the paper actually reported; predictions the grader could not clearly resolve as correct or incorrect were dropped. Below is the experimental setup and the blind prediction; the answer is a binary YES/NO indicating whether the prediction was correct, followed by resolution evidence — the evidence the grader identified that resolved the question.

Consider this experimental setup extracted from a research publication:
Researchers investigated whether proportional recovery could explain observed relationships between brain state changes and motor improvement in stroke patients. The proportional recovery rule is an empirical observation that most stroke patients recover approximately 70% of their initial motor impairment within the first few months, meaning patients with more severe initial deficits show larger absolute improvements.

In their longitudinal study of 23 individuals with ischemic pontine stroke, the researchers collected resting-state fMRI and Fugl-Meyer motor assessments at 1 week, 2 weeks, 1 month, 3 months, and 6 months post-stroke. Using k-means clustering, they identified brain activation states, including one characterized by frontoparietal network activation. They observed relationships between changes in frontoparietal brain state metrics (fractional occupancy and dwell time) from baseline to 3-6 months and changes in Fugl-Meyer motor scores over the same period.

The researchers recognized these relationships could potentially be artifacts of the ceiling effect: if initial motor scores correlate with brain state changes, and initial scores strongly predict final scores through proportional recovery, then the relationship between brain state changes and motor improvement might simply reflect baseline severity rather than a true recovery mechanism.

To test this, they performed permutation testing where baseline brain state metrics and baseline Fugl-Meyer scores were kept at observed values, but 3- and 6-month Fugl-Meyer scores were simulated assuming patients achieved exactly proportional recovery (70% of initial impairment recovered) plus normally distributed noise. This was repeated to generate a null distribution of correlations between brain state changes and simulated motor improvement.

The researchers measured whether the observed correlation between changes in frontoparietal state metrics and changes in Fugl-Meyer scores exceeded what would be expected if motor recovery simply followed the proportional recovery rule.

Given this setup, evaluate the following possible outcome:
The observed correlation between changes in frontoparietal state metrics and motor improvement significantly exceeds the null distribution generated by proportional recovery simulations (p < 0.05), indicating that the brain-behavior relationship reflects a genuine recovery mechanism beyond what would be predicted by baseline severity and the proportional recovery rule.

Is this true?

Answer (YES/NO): YES